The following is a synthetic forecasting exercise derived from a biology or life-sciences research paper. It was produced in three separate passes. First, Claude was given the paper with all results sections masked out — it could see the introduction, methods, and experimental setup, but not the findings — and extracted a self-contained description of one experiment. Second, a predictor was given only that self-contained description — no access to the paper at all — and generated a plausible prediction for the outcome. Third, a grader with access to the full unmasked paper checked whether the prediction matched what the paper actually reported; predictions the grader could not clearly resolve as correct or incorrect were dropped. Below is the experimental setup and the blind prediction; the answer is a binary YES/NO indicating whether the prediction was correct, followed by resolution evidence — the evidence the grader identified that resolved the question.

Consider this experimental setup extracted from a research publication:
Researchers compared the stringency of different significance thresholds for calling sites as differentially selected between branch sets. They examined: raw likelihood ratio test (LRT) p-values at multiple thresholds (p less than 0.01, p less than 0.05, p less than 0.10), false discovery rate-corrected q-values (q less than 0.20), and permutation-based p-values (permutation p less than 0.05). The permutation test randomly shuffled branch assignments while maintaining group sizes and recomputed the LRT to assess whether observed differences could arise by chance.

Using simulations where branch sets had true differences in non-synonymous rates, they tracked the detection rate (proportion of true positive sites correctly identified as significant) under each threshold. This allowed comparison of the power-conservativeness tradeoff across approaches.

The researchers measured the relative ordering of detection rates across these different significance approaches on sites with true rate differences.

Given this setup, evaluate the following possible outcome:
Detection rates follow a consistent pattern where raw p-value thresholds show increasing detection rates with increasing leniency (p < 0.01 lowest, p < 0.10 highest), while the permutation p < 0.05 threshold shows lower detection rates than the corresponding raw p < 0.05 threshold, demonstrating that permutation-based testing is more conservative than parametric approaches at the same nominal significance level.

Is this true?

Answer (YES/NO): YES